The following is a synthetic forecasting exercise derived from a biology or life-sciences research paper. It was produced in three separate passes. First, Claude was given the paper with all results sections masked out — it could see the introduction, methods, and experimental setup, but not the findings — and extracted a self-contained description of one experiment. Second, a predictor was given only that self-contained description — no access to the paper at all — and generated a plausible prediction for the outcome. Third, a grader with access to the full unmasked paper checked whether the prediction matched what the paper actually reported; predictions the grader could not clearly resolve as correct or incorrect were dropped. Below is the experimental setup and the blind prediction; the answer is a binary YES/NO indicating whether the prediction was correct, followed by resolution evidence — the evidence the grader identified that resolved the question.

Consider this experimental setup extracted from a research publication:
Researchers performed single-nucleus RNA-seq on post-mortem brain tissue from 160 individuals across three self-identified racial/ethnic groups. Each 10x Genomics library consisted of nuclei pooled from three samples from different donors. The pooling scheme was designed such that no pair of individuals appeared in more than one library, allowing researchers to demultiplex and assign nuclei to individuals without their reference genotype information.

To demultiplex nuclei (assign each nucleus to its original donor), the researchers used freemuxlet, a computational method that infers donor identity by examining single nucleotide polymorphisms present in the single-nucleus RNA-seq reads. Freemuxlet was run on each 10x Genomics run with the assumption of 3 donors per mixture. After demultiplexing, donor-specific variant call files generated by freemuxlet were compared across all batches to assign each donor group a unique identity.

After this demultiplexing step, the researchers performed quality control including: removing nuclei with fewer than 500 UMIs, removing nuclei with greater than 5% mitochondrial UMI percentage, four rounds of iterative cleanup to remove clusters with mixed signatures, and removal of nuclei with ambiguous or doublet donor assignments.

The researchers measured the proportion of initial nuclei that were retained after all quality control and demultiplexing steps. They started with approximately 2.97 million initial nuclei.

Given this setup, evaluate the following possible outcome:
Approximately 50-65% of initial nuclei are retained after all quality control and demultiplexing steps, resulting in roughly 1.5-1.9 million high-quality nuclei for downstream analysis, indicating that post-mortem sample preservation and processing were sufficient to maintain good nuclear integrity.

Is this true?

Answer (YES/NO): YES